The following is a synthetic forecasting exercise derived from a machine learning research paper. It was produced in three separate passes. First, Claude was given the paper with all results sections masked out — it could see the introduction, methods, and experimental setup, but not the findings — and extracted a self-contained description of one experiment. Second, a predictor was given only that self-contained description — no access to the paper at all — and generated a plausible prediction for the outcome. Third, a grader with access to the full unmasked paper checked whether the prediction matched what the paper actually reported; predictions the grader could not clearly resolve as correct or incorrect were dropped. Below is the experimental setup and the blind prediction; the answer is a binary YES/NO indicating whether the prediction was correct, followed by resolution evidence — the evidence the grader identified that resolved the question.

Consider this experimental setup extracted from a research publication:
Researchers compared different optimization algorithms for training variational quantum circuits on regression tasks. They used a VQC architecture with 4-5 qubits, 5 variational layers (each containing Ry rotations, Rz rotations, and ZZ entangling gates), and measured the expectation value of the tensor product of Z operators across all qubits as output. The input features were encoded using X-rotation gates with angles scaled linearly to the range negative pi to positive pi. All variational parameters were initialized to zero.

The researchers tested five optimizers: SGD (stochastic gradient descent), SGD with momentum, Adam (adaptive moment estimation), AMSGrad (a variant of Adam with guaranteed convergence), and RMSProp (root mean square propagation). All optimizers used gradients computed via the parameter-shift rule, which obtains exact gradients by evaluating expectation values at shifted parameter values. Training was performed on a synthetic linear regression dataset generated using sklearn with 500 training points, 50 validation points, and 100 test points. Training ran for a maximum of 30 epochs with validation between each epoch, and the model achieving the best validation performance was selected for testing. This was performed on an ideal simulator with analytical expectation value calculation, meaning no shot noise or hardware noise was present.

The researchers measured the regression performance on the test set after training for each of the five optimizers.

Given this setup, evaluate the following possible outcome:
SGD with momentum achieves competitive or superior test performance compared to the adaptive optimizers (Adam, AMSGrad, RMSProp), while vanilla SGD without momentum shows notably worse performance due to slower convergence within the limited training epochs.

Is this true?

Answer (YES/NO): NO